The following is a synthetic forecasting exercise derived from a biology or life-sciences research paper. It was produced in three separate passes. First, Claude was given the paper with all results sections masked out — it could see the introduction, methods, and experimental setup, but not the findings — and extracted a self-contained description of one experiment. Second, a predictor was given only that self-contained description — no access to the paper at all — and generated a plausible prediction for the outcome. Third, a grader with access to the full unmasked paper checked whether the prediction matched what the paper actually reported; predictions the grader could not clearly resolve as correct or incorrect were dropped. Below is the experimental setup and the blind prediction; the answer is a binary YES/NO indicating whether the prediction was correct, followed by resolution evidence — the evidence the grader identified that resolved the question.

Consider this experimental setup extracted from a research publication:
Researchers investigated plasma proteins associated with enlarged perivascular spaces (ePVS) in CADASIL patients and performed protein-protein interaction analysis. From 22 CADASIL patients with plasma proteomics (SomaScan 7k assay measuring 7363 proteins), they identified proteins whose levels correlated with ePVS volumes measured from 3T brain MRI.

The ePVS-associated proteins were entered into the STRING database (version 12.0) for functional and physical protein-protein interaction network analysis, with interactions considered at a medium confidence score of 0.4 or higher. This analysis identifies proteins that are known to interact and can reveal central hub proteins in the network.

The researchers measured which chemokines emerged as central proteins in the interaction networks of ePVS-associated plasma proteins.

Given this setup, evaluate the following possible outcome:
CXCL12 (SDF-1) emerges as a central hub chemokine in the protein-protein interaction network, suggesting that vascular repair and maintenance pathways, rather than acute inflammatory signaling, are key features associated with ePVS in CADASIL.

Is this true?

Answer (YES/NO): NO